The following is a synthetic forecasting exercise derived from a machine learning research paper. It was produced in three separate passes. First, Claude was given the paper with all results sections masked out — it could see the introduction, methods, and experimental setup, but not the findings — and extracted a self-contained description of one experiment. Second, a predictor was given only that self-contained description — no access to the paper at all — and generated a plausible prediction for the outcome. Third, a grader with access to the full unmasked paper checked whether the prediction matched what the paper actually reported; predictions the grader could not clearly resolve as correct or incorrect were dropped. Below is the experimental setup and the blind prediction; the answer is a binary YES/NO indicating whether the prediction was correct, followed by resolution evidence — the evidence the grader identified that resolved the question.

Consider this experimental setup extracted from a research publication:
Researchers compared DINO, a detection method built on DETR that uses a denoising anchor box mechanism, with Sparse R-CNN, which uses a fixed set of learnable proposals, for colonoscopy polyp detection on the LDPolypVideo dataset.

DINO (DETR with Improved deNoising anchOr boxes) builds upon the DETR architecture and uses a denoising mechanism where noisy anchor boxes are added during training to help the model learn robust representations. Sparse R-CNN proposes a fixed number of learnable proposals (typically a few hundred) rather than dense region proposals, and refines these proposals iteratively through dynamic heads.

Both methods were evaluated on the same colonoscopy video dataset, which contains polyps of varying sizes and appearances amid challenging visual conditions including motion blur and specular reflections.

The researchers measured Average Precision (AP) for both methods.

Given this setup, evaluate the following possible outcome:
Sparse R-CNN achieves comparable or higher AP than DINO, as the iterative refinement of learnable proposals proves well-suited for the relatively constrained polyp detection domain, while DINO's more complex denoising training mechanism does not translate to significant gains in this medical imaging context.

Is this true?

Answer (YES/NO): NO